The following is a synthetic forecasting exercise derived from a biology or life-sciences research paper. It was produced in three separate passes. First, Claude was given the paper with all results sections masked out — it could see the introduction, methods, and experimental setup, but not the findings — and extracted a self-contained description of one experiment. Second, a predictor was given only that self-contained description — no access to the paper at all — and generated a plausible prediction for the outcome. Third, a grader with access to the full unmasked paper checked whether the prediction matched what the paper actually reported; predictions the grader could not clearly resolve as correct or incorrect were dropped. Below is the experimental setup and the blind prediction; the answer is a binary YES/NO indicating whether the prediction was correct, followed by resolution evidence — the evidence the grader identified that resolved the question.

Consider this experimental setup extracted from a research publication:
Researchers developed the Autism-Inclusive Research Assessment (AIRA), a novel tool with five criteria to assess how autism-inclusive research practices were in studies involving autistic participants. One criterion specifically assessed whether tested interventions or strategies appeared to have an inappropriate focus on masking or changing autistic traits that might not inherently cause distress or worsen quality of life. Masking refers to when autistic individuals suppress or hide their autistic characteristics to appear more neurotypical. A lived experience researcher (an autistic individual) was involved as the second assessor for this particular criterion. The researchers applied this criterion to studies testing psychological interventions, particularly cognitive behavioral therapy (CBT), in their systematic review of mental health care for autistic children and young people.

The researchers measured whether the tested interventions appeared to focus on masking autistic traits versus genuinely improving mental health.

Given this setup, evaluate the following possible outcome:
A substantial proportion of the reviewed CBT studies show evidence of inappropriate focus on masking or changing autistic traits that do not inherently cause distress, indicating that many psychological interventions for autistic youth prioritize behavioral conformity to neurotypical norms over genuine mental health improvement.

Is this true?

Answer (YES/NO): NO